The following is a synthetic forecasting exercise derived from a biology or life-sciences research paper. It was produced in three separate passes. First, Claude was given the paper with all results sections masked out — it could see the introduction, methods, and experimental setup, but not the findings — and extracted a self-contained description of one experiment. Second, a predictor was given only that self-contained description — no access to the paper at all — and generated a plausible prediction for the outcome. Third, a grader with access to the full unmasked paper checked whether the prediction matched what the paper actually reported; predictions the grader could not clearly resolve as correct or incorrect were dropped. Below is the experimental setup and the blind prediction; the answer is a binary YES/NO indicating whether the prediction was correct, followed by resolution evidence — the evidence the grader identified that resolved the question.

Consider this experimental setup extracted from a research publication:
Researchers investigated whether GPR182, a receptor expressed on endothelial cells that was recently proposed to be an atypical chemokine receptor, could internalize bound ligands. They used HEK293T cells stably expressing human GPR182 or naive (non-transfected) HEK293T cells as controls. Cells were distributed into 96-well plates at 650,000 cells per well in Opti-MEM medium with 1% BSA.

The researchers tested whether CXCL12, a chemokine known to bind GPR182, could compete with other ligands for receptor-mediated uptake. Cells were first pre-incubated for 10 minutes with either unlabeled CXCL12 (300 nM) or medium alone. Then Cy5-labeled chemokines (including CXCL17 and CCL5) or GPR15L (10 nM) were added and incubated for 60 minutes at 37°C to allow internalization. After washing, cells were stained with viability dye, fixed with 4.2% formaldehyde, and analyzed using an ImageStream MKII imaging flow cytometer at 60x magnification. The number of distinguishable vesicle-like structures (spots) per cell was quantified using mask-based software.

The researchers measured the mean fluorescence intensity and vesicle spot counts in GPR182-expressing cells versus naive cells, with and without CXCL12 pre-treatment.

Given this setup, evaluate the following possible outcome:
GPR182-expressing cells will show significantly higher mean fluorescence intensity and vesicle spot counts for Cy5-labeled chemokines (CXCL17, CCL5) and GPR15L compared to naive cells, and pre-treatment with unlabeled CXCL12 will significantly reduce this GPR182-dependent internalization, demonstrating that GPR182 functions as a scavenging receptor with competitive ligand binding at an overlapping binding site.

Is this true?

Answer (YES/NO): YES